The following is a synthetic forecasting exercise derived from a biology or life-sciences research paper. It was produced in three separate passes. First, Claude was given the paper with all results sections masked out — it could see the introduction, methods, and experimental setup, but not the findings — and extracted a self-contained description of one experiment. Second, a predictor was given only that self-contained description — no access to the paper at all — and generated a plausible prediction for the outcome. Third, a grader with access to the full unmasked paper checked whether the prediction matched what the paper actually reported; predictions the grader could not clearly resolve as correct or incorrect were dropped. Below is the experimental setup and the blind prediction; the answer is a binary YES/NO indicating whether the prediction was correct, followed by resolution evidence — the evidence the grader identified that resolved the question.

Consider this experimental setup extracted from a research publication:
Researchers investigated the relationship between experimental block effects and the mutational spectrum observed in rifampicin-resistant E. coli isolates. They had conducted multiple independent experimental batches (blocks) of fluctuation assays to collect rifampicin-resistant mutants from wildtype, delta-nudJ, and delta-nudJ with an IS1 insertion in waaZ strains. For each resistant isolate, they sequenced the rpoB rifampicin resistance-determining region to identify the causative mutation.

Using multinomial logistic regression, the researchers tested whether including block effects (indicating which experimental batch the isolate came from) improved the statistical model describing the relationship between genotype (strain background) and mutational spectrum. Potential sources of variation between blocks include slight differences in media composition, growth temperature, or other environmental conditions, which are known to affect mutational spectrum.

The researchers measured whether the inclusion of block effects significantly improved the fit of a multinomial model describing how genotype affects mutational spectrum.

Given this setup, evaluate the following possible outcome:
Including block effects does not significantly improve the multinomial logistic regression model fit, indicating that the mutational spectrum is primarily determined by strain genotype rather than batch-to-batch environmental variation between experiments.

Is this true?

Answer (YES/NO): NO